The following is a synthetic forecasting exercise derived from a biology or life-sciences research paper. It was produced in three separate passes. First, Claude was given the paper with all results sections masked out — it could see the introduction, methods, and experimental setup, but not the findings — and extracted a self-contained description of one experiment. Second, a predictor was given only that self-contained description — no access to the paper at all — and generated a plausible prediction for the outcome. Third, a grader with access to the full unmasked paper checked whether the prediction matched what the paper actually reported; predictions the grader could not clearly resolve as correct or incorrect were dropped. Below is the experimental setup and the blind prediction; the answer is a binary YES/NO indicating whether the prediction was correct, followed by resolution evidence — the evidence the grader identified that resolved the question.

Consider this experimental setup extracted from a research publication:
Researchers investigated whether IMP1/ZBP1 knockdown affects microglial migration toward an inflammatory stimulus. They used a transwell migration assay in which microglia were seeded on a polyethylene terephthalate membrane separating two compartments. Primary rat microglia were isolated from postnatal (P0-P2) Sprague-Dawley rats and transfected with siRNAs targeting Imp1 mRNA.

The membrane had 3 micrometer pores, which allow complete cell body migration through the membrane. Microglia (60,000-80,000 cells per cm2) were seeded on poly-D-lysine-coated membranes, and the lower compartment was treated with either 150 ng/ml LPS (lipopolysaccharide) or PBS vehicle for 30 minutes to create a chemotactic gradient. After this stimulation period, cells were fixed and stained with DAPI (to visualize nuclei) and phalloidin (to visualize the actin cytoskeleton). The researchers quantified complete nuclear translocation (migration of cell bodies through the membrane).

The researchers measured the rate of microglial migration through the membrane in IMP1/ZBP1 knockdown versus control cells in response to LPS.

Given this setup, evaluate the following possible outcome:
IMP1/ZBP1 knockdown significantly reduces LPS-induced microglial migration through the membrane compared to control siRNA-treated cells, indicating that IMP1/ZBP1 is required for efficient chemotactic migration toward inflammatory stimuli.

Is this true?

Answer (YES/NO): NO